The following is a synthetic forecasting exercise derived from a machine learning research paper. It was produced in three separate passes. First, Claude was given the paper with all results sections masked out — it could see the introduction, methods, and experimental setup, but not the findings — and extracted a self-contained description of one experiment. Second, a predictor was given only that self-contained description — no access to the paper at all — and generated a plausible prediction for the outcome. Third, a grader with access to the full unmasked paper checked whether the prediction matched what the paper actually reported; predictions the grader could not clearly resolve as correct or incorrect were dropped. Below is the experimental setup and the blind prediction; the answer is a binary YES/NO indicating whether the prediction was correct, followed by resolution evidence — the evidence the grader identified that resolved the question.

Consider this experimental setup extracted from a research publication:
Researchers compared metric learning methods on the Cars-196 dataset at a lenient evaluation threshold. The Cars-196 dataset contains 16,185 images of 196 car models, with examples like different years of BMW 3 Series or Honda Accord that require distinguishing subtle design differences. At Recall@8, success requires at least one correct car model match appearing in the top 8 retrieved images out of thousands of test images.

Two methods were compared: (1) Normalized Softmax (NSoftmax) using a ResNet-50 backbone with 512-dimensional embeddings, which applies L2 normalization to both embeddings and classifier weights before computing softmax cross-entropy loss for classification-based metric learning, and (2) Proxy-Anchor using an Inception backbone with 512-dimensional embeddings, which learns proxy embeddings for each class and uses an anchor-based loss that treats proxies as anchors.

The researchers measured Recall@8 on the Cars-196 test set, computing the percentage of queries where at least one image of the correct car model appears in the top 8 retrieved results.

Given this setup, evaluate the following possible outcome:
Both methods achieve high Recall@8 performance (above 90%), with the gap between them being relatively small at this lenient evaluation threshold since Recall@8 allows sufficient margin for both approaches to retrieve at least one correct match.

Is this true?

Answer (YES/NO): YES